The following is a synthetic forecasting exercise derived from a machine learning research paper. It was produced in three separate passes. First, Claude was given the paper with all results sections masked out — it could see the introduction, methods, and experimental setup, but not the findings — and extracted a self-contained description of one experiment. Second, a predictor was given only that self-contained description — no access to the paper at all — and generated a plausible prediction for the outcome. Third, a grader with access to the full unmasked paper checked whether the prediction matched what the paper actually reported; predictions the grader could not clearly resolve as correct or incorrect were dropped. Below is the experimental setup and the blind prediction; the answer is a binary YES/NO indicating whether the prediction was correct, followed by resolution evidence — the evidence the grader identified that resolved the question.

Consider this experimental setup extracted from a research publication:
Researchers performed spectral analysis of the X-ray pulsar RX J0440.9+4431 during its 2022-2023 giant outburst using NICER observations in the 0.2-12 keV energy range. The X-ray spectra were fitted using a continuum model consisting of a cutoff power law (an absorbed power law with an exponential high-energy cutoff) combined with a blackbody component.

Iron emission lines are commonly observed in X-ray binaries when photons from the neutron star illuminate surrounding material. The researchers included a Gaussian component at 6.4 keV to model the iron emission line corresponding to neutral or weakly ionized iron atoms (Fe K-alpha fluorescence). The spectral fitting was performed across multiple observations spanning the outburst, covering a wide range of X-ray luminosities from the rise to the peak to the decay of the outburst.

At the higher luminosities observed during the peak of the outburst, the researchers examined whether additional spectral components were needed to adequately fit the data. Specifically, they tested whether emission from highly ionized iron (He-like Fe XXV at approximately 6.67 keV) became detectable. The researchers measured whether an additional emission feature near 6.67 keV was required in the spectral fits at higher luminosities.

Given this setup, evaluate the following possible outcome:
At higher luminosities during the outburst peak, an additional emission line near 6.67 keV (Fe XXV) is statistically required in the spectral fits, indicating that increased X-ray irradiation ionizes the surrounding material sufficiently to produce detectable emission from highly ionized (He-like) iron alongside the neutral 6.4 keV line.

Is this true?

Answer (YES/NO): YES